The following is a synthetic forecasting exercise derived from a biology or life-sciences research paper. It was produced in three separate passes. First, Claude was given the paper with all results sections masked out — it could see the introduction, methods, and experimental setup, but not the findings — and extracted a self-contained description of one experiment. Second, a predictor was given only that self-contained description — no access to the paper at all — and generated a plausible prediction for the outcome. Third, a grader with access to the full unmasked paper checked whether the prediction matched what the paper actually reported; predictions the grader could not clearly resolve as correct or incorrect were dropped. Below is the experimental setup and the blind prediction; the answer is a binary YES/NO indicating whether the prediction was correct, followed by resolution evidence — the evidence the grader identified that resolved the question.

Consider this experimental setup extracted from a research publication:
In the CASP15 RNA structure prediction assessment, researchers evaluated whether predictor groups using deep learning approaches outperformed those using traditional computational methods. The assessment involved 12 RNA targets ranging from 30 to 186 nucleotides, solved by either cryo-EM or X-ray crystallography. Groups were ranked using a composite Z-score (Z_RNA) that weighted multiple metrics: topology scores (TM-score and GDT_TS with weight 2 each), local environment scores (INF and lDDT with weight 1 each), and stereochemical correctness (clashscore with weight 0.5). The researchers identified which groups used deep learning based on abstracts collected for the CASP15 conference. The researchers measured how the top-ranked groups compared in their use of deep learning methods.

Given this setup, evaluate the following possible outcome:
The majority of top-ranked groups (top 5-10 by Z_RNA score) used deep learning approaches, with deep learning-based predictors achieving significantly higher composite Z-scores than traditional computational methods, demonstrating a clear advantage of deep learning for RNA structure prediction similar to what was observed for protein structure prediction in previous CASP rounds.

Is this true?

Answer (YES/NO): NO